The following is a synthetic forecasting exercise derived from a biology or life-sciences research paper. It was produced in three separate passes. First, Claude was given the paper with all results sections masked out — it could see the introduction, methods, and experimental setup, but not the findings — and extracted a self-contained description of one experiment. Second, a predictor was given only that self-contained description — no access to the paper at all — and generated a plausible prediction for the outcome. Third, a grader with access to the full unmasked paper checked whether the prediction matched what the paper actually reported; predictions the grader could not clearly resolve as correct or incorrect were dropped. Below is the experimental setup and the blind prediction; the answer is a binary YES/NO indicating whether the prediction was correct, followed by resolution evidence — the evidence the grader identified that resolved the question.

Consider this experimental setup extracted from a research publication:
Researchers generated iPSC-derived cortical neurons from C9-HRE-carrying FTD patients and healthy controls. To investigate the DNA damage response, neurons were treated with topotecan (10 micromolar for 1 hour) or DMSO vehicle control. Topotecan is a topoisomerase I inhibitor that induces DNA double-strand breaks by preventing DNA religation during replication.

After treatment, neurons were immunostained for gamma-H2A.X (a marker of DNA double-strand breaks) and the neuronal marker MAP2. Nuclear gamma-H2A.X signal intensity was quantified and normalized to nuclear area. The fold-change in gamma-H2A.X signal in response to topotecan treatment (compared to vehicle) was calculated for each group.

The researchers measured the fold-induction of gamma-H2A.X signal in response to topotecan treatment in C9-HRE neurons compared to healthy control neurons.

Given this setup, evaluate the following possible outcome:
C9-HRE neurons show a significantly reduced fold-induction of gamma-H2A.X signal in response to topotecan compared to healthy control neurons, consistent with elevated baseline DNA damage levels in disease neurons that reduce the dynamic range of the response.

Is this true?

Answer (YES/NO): NO